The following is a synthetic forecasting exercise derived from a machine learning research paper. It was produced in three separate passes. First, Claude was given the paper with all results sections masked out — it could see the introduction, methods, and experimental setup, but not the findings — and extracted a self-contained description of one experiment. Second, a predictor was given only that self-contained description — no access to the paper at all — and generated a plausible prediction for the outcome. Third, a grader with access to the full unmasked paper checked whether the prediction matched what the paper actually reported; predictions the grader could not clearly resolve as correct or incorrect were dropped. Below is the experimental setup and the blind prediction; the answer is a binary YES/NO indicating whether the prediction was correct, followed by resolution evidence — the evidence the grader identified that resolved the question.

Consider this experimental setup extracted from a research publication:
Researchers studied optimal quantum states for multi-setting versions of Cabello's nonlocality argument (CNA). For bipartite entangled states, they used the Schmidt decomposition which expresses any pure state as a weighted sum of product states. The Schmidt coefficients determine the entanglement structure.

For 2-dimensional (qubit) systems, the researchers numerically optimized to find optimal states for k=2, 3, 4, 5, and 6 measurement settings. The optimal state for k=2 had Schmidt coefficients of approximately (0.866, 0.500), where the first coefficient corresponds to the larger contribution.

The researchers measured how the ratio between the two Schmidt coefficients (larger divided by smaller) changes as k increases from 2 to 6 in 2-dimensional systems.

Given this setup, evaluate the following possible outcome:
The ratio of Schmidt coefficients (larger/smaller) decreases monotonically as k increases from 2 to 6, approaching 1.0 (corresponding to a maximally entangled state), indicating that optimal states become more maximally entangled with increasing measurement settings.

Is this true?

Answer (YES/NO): YES